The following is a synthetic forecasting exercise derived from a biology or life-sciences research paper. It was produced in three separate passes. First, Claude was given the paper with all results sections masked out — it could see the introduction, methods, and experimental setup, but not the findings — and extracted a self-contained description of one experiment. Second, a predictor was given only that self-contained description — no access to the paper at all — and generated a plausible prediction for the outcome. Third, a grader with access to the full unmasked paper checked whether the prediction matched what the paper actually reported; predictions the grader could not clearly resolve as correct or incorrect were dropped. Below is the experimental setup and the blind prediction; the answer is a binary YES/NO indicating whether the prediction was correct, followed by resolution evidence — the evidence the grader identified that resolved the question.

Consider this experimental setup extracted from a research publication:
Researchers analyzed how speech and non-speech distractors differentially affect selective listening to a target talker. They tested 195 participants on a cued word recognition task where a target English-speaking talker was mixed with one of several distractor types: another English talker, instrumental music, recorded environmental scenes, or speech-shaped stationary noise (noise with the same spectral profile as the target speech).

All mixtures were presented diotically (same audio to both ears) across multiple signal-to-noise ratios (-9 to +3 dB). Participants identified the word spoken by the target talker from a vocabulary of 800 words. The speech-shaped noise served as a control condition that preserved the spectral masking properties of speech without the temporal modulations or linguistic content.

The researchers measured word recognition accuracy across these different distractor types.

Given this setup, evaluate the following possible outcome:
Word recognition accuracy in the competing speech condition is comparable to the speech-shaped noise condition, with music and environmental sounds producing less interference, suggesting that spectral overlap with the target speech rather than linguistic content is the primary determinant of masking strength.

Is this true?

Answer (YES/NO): NO